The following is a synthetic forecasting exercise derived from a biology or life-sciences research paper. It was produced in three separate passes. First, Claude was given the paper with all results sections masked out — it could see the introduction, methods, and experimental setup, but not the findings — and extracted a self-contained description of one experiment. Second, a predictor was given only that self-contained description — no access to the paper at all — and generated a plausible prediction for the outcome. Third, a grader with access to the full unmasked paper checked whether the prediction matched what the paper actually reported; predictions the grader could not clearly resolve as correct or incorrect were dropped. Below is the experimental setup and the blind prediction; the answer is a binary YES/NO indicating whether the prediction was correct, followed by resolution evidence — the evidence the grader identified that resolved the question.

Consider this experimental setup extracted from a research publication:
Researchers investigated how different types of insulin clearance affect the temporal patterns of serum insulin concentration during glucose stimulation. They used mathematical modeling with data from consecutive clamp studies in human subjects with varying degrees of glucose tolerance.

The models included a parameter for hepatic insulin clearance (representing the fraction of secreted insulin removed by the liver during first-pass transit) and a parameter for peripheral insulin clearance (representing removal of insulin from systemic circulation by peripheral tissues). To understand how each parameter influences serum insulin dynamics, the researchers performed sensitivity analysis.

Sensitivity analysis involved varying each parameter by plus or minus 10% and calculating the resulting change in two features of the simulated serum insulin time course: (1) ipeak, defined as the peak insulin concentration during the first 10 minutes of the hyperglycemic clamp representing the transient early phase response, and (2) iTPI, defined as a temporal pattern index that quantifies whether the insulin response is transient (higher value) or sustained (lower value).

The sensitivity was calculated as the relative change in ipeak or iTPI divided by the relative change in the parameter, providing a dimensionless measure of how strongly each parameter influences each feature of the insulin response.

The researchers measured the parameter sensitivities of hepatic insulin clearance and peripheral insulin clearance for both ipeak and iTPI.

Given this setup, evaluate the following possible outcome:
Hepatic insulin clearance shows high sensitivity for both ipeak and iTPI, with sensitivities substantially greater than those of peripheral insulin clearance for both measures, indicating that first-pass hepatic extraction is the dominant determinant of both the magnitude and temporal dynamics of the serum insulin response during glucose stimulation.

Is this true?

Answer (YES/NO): NO